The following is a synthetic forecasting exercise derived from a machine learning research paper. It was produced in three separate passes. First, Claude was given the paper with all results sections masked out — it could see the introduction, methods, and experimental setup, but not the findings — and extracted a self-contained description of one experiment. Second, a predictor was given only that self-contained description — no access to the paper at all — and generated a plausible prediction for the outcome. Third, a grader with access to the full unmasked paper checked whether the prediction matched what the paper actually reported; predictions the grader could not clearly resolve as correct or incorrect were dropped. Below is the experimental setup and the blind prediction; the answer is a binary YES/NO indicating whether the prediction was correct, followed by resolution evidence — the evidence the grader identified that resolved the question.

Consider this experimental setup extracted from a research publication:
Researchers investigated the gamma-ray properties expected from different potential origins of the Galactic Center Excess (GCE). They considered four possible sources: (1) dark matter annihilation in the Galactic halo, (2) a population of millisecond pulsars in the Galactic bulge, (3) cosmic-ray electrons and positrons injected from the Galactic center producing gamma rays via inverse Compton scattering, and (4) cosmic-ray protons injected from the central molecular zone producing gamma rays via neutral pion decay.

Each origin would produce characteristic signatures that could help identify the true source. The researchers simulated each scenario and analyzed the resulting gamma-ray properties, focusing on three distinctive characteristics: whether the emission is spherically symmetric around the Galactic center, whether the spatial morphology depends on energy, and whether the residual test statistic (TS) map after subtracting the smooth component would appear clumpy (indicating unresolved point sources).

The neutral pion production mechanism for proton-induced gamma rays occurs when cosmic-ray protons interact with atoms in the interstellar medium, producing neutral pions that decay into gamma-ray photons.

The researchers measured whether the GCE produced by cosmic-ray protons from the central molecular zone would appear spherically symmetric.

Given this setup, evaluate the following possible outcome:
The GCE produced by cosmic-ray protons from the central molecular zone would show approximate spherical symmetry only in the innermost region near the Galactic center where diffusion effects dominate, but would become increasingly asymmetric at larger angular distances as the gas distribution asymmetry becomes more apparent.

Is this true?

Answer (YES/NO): NO